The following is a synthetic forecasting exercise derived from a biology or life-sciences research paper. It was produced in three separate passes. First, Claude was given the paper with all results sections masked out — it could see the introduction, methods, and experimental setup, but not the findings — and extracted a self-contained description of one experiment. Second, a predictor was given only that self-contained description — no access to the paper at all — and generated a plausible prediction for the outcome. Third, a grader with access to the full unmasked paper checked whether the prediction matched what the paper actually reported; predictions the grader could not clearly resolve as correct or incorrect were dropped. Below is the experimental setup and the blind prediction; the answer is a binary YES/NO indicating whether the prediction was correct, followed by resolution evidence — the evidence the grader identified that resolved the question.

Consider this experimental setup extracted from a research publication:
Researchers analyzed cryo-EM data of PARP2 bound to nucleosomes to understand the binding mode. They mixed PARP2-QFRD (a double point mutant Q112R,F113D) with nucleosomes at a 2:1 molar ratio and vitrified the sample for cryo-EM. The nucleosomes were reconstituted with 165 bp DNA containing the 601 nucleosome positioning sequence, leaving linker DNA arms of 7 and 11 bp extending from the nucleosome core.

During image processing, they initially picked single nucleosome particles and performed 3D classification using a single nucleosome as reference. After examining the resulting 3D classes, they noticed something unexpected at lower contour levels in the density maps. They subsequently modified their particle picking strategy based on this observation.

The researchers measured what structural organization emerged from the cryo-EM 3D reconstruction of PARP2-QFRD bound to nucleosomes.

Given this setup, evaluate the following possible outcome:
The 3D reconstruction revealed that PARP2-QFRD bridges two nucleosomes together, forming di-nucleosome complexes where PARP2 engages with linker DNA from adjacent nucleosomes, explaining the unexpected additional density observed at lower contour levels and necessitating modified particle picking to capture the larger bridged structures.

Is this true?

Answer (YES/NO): YES